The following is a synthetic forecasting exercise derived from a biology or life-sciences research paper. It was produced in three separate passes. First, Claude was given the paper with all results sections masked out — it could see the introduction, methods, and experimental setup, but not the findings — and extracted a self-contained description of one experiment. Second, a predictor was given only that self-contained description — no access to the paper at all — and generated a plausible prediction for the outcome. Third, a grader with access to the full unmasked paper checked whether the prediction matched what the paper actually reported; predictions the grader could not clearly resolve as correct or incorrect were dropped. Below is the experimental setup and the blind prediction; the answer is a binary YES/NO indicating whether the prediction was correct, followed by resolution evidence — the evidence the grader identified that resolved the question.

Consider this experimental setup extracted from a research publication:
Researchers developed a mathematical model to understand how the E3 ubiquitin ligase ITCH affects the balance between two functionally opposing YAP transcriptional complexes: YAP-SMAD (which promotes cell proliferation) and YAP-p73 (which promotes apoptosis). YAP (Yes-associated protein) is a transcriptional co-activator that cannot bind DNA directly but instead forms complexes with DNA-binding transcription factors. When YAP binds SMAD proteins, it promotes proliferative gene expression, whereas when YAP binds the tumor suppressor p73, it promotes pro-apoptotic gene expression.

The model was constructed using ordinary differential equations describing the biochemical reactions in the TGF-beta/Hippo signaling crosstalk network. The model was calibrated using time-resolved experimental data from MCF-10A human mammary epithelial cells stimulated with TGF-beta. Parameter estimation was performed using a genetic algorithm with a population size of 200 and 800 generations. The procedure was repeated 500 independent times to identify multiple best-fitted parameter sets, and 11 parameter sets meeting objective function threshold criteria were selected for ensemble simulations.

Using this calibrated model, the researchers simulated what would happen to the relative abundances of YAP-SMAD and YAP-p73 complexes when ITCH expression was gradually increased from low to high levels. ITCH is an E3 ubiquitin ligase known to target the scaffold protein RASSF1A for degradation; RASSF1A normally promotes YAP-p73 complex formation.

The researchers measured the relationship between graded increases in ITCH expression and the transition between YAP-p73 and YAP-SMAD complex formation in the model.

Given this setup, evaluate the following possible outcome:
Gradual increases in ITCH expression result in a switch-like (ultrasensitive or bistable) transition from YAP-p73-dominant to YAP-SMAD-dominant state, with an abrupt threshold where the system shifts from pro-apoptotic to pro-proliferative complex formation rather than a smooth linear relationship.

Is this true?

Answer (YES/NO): YES